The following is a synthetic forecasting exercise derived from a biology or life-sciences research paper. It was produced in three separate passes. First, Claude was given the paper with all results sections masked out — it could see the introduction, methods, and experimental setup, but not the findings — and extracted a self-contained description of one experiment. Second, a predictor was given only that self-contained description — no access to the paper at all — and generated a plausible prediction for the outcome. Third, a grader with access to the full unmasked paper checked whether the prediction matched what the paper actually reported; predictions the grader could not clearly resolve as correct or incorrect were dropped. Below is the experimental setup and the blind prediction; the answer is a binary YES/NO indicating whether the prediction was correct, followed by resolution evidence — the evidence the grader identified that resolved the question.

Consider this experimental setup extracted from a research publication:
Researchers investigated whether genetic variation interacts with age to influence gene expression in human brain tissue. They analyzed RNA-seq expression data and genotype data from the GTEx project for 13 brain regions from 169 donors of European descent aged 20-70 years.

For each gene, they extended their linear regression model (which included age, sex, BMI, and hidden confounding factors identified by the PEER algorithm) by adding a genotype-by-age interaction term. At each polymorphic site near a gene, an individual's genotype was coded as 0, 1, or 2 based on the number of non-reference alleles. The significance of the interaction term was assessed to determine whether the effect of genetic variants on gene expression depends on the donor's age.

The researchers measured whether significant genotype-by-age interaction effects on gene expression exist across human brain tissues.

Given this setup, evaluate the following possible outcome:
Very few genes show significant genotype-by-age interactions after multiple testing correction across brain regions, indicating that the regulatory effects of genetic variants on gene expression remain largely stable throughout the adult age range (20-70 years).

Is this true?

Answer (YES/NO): YES